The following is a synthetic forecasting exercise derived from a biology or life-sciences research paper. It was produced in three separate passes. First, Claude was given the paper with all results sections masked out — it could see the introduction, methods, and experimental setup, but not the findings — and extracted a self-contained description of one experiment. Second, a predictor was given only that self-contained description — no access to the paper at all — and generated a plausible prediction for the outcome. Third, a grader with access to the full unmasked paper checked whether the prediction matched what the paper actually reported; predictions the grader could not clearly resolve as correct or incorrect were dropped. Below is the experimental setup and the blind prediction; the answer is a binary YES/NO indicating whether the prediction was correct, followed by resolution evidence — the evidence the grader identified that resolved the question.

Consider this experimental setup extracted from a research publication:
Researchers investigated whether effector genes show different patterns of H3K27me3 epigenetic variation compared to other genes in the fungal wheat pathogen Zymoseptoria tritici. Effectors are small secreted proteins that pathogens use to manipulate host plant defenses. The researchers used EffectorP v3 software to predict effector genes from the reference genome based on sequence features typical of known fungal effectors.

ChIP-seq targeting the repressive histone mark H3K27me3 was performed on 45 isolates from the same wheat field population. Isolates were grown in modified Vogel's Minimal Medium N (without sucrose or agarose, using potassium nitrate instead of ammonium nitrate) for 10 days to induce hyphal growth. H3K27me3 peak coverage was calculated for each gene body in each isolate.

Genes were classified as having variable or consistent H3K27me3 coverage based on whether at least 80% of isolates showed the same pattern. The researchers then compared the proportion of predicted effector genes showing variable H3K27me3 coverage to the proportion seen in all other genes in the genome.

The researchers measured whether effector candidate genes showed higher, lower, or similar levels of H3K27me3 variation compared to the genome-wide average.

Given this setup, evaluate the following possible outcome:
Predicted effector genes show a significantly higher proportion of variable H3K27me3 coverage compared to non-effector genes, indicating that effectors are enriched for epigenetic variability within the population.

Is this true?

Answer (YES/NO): YES